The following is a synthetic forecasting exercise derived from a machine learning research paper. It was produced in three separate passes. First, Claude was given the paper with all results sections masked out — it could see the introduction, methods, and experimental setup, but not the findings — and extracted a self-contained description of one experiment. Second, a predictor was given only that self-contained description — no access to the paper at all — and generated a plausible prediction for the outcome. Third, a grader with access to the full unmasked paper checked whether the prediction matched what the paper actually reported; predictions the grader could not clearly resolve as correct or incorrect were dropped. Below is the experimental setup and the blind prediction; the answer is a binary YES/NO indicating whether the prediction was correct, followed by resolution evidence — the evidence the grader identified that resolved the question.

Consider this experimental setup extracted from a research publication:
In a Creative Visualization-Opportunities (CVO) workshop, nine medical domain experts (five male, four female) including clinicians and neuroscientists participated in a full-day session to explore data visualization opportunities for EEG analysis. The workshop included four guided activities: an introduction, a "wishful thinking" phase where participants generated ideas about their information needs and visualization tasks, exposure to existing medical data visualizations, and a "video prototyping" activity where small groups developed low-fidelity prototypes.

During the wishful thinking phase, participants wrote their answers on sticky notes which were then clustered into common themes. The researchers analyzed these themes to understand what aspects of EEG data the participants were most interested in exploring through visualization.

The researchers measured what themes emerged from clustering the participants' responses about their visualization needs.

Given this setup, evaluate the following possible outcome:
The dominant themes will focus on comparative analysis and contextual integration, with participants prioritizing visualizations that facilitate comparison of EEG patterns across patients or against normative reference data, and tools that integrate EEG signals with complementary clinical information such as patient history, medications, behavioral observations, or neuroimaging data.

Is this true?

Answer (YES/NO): NO